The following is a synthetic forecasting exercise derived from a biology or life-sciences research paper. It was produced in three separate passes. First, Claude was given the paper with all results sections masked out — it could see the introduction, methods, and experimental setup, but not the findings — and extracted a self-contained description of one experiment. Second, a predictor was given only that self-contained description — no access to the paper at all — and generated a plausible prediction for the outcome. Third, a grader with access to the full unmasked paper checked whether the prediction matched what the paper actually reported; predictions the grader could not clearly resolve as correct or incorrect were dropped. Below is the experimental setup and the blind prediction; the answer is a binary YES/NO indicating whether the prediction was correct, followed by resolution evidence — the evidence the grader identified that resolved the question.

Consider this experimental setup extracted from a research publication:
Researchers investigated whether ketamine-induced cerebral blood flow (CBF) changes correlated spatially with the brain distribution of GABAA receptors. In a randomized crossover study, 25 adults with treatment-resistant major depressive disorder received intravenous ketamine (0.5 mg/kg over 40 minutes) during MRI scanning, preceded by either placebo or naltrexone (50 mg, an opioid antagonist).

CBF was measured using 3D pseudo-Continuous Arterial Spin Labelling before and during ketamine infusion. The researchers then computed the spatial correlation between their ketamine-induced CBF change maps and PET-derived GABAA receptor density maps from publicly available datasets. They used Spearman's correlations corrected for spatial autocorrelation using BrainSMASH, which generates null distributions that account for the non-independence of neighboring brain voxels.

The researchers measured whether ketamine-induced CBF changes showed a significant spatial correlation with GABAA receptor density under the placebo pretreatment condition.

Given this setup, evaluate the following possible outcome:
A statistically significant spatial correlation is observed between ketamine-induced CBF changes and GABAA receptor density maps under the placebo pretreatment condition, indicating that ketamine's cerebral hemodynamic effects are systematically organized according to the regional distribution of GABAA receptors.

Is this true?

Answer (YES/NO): NO